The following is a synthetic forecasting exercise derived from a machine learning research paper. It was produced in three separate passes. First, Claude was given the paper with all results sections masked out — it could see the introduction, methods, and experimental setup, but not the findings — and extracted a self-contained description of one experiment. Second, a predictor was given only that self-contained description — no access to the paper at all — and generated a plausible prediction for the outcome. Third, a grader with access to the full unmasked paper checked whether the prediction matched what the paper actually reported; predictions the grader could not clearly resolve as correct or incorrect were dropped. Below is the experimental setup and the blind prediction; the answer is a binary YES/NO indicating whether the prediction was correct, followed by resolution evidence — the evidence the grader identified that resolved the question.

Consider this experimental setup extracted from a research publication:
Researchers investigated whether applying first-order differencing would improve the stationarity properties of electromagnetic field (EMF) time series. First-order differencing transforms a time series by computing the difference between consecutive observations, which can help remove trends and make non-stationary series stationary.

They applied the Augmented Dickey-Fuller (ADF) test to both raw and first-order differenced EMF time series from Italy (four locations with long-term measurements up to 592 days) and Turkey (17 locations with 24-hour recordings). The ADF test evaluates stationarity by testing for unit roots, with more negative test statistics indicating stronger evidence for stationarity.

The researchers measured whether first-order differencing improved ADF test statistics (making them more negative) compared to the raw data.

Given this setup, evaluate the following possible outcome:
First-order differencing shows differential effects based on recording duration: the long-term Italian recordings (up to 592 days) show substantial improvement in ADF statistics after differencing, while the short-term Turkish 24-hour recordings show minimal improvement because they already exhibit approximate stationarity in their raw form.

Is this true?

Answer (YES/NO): NO